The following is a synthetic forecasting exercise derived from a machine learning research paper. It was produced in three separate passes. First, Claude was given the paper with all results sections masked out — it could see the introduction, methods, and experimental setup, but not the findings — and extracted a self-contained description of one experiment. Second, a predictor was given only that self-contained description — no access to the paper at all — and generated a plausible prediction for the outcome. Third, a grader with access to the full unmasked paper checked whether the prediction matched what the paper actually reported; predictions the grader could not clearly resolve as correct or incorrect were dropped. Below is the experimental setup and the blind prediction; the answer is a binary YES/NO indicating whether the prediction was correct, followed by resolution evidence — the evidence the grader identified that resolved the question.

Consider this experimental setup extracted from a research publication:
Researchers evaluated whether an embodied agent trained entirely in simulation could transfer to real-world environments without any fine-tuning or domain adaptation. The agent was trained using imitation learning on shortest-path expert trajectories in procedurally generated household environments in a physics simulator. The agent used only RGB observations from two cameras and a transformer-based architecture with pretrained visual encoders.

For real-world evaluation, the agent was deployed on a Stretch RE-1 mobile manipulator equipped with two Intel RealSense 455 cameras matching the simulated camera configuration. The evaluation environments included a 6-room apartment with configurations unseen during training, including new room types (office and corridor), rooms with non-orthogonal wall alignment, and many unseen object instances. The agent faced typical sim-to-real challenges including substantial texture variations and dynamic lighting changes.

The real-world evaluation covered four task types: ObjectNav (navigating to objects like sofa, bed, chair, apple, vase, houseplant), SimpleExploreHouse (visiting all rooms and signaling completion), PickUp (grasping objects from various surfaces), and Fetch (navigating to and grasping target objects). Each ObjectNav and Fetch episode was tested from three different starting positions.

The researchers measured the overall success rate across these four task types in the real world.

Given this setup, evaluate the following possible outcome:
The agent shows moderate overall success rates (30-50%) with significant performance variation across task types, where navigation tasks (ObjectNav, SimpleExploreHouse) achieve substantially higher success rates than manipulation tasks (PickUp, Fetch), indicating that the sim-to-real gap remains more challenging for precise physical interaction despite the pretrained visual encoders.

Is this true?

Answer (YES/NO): NO